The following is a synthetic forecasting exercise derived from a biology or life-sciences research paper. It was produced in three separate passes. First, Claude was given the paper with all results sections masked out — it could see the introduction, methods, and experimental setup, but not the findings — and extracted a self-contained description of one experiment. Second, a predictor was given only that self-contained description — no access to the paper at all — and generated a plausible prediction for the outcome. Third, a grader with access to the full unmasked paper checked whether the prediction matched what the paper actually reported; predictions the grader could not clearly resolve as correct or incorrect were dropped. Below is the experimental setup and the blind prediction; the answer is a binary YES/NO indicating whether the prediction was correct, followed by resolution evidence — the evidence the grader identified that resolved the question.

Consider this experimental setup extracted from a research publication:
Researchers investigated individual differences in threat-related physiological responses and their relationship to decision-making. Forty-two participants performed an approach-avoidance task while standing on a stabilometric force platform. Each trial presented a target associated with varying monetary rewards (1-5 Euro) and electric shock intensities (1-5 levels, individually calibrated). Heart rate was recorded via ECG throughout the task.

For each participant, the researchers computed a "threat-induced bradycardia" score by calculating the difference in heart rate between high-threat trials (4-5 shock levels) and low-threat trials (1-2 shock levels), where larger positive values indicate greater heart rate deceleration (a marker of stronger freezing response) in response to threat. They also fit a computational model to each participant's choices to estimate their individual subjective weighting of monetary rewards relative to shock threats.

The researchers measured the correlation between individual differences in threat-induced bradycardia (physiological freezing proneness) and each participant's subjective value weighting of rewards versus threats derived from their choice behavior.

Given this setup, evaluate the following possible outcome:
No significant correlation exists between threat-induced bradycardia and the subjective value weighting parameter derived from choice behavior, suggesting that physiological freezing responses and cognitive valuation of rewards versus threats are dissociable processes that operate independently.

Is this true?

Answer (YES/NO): NO